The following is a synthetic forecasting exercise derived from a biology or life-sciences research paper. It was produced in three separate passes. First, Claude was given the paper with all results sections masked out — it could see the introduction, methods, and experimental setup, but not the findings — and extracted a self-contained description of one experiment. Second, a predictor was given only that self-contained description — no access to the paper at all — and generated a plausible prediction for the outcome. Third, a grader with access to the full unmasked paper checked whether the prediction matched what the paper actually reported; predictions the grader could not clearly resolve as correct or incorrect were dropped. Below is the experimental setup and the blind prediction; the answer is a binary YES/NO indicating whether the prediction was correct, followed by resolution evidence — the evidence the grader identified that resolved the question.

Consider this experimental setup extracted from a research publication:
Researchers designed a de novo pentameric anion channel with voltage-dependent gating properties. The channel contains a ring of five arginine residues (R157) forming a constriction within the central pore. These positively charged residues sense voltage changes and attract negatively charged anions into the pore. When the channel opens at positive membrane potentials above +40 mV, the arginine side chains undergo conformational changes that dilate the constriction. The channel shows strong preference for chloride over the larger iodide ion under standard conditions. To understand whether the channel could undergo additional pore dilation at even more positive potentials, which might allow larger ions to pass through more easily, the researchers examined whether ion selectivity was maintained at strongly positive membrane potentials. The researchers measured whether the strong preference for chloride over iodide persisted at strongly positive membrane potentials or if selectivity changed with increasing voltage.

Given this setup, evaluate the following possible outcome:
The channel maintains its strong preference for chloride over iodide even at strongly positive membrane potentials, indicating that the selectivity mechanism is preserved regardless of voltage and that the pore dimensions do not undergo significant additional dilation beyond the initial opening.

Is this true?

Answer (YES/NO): YES